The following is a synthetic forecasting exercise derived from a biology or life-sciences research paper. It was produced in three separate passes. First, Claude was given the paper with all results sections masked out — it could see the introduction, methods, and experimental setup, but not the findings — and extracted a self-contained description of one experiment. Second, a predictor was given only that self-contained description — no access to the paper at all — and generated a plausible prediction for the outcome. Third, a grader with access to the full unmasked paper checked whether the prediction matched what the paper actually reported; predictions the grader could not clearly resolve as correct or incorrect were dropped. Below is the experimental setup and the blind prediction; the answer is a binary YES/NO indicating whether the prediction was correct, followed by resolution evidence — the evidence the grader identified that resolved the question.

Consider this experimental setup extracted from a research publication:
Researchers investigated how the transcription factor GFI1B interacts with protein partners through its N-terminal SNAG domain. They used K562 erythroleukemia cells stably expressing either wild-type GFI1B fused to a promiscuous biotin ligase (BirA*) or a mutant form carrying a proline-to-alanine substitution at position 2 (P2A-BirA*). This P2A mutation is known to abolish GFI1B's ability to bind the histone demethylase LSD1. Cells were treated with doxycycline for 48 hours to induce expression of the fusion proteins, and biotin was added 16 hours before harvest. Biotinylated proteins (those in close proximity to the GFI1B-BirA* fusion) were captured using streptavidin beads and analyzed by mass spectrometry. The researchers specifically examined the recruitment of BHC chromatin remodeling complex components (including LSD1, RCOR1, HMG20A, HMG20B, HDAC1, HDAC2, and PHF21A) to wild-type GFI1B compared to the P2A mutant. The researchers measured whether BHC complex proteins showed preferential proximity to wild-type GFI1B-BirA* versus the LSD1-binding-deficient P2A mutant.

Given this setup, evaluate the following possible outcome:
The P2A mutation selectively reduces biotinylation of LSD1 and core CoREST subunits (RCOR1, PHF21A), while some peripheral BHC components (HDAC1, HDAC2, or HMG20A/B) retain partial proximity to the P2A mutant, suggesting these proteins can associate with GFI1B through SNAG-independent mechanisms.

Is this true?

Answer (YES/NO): NO